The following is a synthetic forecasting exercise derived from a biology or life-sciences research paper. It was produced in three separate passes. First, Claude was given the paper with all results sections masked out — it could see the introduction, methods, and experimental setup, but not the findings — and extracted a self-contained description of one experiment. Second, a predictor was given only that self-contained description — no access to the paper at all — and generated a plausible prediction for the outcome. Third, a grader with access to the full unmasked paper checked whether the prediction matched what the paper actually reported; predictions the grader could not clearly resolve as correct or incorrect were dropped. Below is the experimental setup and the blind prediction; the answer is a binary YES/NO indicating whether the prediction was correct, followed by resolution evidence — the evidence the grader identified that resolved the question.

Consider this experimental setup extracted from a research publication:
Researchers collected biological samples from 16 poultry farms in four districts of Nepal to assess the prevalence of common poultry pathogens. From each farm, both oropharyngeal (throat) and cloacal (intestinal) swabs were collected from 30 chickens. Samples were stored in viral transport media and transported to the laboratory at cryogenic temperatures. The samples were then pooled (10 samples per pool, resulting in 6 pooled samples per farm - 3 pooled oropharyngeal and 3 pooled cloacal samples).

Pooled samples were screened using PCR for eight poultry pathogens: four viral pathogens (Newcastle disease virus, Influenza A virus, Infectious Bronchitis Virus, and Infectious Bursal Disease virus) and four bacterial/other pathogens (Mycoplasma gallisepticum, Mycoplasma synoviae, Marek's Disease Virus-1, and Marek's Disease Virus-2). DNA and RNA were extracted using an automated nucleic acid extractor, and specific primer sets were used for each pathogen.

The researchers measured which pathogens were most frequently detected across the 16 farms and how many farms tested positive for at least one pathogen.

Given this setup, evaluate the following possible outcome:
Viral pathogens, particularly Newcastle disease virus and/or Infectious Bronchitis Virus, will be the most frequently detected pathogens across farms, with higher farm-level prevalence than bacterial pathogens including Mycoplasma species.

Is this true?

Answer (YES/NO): NO